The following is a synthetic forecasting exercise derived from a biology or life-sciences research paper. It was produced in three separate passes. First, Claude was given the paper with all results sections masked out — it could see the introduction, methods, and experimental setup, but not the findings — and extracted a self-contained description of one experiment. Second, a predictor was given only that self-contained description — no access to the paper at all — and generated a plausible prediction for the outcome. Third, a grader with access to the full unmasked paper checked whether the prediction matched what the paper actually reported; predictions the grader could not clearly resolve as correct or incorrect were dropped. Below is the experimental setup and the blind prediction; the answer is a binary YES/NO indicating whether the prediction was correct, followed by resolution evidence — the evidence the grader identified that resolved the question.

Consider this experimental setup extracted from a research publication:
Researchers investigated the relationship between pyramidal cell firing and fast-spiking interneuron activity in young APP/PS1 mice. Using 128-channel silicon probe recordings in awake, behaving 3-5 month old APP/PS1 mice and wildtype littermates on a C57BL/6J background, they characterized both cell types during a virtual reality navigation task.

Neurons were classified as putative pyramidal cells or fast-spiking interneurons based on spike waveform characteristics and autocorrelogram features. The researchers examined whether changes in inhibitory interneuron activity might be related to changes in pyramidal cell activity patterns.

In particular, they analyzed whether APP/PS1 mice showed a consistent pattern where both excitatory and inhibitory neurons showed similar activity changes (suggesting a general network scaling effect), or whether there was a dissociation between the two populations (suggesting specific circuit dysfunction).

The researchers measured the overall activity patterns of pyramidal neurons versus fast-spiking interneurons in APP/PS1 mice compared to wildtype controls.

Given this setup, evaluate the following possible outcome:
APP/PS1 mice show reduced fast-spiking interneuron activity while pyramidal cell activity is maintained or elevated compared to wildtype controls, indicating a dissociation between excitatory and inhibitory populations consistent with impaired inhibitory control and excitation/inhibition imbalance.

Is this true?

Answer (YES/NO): YES